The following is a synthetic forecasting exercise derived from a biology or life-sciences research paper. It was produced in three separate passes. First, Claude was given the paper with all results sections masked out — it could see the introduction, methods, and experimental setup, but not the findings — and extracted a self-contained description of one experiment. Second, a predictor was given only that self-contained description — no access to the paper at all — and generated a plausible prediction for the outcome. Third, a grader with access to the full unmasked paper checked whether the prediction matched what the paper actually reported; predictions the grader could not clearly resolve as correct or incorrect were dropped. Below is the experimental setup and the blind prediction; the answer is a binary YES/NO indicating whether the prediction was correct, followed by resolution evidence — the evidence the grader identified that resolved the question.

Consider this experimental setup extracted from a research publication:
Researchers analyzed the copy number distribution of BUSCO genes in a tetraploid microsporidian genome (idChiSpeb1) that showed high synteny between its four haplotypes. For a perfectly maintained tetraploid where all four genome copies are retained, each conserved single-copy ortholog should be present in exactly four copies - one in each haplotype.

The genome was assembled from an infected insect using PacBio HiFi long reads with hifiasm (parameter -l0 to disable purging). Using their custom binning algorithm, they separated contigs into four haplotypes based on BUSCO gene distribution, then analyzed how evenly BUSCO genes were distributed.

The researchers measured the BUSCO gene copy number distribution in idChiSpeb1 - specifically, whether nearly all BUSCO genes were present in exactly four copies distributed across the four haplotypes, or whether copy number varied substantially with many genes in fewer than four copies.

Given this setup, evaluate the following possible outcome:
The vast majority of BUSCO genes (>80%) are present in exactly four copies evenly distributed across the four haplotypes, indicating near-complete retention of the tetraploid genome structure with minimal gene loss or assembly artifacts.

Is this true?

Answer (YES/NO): YES